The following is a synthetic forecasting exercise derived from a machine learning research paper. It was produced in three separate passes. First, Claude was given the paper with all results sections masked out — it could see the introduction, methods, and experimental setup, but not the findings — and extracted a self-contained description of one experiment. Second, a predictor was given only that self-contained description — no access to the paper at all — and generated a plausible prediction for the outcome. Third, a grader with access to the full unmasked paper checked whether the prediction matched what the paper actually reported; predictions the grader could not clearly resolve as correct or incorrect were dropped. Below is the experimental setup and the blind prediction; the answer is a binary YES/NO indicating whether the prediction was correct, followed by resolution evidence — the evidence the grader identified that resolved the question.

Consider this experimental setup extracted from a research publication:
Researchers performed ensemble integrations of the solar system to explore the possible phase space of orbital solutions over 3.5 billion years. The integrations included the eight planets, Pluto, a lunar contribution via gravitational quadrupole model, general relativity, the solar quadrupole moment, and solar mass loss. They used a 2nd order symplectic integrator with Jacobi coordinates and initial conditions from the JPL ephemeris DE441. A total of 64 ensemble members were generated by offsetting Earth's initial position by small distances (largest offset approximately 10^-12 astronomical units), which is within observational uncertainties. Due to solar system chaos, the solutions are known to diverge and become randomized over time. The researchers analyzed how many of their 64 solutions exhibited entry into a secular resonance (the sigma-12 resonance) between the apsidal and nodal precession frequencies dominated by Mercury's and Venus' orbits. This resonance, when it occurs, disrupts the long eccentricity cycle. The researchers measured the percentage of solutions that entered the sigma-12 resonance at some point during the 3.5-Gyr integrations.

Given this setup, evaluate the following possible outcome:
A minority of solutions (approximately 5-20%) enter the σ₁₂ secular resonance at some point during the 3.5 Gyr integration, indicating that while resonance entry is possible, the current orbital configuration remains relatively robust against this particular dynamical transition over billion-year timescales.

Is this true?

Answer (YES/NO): NO